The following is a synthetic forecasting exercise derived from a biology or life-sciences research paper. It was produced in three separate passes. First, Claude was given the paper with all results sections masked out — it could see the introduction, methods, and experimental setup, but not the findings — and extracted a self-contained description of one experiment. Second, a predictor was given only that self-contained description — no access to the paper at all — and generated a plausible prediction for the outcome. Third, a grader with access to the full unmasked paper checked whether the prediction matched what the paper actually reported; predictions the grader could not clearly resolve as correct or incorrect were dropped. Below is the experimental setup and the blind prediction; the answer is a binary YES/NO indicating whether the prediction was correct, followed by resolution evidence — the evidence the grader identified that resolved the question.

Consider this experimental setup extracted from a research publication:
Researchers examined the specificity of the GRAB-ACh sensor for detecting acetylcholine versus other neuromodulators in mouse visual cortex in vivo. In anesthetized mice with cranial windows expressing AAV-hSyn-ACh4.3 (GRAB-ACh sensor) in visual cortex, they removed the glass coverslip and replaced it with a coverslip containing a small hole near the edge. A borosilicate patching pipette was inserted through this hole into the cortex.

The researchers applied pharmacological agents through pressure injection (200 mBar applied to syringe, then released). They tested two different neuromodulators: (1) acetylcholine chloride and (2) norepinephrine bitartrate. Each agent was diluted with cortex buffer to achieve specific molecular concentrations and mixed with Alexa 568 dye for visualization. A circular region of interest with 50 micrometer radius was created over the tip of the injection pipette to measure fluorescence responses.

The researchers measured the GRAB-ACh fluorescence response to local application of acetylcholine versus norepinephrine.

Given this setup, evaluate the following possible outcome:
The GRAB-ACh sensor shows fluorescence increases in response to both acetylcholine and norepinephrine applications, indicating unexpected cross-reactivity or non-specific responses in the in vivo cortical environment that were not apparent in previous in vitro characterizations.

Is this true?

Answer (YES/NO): NO